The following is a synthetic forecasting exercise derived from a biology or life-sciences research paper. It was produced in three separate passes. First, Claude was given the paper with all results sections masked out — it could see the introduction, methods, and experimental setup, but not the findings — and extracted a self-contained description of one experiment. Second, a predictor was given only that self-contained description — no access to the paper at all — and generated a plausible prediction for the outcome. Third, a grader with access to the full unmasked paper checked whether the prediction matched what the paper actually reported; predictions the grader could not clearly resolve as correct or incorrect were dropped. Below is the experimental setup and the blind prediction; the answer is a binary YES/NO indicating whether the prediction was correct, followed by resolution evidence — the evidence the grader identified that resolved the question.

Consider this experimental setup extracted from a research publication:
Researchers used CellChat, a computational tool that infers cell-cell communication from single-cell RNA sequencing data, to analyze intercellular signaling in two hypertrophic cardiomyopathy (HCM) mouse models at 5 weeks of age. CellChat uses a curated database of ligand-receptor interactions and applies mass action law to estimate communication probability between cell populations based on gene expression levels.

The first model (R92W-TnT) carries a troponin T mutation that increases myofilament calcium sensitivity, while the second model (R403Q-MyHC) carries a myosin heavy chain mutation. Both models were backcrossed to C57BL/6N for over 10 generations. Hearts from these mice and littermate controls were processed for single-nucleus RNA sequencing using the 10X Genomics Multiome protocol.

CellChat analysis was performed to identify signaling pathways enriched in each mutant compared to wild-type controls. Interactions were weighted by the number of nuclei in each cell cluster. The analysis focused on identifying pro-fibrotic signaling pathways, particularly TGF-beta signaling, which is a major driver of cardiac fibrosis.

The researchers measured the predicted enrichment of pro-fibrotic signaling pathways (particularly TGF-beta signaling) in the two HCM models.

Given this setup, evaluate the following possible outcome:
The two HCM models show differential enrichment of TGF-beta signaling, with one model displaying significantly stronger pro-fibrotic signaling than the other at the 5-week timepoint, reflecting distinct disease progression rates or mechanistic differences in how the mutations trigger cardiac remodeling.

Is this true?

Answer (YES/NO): YES